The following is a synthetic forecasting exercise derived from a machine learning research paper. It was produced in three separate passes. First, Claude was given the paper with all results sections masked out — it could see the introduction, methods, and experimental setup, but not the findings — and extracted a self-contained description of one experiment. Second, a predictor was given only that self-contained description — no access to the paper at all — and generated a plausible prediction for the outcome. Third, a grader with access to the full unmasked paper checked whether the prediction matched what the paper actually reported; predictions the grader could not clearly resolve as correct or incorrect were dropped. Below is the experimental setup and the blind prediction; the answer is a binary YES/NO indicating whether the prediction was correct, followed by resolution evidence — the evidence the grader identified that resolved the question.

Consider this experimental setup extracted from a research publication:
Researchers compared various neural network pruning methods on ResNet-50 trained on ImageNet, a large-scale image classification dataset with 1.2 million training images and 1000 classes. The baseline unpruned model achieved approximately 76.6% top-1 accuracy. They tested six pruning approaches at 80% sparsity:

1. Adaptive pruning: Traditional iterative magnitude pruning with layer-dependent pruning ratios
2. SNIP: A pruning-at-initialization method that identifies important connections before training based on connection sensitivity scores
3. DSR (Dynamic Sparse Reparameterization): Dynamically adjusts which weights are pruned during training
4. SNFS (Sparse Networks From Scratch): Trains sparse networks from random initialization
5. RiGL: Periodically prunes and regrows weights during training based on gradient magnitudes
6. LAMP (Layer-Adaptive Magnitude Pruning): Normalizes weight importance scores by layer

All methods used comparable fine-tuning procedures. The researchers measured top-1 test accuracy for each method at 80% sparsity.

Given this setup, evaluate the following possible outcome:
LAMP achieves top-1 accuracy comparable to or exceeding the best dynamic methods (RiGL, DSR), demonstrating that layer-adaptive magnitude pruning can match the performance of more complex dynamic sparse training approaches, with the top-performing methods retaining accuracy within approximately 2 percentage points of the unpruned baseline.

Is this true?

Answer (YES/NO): YES